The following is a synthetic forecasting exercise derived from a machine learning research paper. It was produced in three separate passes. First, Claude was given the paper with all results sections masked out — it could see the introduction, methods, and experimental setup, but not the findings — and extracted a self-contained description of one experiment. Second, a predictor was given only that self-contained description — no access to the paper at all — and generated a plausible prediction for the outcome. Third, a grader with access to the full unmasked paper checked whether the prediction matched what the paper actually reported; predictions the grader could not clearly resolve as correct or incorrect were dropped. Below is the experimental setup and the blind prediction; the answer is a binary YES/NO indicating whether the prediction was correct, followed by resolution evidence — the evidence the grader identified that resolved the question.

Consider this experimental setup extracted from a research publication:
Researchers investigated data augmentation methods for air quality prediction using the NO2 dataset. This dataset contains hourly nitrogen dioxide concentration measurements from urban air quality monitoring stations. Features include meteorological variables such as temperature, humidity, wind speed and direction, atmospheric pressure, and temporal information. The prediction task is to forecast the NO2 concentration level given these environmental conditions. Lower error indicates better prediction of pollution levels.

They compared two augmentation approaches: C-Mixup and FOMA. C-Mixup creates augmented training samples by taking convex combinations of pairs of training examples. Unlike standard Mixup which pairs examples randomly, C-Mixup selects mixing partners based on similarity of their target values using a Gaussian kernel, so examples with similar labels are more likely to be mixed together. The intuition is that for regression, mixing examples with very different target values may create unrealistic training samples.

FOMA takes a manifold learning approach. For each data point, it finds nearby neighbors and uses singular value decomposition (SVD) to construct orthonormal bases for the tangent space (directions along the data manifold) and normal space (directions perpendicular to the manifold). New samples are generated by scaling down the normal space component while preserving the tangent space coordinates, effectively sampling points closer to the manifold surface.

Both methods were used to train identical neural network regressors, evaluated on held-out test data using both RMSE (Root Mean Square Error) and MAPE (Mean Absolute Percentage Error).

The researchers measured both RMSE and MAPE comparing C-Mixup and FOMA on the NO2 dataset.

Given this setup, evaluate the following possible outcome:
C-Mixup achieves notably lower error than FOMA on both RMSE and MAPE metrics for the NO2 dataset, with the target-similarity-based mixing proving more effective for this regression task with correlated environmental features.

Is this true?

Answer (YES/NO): NO